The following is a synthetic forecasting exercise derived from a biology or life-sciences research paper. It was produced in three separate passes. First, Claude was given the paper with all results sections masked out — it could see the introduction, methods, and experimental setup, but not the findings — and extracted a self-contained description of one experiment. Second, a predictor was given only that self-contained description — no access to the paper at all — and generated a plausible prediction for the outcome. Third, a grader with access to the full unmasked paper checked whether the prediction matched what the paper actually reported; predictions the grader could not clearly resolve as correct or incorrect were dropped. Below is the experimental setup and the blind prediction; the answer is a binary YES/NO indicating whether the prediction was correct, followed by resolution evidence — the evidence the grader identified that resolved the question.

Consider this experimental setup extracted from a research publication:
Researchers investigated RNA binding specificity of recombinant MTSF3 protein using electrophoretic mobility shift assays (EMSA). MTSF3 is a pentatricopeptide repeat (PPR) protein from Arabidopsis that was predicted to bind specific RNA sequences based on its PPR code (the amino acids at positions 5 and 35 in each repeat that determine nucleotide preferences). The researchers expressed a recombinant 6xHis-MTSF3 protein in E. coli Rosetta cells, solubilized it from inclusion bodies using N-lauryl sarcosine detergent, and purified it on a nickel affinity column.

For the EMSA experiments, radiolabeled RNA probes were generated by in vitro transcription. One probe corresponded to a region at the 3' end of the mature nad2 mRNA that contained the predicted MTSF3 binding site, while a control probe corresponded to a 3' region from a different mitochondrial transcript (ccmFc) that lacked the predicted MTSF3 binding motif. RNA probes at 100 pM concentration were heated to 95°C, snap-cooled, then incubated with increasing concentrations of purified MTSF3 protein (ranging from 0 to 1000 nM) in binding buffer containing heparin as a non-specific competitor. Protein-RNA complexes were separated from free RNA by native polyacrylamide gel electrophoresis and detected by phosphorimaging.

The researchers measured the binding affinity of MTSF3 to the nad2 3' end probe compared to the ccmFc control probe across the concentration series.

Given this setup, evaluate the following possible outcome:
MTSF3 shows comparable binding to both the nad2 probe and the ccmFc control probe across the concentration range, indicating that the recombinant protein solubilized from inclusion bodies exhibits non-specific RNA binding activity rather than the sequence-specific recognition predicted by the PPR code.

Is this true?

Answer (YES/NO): NO